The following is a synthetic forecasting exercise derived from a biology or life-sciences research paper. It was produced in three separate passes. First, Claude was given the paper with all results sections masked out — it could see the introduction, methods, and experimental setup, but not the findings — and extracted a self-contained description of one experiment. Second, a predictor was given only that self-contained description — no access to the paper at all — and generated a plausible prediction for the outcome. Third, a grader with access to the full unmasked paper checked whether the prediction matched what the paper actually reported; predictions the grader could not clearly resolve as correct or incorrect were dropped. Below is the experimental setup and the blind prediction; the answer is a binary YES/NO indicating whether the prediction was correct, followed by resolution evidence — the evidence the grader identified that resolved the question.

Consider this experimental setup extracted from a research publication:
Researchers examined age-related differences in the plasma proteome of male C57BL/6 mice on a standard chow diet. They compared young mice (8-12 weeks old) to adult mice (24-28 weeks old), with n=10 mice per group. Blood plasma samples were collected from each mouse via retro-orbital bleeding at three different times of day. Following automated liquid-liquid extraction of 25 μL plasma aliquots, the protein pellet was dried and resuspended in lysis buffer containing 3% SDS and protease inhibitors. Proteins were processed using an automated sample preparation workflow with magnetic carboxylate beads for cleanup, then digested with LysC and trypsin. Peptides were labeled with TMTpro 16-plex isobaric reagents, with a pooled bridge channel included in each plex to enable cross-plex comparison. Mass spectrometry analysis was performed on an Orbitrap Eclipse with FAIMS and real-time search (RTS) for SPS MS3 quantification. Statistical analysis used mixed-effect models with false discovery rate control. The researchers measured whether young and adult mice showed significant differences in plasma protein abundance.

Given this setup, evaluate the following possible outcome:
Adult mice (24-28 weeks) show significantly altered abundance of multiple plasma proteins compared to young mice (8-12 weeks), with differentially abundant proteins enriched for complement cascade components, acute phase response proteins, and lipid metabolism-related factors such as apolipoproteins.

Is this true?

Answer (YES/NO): NO